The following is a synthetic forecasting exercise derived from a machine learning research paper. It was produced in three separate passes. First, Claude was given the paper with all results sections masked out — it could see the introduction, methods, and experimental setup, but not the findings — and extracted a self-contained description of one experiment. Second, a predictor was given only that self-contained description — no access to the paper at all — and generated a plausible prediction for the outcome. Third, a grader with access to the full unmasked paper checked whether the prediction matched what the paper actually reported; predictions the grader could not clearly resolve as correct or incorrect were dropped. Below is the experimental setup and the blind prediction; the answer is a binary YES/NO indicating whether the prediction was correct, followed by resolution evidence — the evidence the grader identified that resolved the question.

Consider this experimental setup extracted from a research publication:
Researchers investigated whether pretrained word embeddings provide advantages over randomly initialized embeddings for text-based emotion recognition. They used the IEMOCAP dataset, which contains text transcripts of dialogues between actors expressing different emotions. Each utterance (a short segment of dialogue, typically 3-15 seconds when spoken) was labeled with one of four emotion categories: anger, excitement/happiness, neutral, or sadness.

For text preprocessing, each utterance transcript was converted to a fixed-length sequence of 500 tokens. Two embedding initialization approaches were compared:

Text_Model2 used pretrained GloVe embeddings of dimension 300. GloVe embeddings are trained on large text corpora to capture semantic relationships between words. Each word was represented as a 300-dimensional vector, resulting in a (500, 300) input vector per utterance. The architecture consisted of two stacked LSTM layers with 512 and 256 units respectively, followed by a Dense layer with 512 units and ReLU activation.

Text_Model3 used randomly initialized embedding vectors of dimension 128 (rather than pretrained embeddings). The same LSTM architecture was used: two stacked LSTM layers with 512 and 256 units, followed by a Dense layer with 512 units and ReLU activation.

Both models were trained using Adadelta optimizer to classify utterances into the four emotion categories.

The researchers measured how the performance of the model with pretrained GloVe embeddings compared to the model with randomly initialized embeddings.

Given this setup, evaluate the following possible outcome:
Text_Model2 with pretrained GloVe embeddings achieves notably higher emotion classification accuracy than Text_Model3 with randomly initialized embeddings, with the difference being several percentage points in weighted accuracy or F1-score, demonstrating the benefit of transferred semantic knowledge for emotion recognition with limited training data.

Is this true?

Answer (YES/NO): NO